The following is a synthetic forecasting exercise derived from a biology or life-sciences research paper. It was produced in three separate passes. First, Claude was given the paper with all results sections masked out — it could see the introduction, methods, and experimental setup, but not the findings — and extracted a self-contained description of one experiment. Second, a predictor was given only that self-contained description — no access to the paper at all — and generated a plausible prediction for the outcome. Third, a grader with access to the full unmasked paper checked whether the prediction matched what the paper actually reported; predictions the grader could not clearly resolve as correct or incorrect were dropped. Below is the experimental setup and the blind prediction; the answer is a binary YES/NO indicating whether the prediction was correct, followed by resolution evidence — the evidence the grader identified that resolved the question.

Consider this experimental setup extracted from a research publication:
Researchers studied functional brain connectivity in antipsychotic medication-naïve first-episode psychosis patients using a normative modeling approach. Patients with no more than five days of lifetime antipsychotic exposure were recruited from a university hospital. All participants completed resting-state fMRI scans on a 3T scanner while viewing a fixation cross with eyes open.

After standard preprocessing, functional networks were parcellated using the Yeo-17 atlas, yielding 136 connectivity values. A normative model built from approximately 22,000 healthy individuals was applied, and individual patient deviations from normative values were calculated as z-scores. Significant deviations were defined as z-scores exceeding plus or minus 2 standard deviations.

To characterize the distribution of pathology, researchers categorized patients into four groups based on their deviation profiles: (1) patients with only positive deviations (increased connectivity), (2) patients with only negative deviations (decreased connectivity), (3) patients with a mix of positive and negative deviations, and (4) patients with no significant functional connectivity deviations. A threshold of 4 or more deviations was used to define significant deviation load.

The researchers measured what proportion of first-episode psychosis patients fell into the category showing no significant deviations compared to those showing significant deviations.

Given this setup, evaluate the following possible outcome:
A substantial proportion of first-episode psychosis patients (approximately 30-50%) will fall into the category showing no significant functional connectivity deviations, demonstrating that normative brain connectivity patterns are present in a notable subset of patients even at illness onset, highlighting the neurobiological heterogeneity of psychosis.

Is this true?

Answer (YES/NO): YES